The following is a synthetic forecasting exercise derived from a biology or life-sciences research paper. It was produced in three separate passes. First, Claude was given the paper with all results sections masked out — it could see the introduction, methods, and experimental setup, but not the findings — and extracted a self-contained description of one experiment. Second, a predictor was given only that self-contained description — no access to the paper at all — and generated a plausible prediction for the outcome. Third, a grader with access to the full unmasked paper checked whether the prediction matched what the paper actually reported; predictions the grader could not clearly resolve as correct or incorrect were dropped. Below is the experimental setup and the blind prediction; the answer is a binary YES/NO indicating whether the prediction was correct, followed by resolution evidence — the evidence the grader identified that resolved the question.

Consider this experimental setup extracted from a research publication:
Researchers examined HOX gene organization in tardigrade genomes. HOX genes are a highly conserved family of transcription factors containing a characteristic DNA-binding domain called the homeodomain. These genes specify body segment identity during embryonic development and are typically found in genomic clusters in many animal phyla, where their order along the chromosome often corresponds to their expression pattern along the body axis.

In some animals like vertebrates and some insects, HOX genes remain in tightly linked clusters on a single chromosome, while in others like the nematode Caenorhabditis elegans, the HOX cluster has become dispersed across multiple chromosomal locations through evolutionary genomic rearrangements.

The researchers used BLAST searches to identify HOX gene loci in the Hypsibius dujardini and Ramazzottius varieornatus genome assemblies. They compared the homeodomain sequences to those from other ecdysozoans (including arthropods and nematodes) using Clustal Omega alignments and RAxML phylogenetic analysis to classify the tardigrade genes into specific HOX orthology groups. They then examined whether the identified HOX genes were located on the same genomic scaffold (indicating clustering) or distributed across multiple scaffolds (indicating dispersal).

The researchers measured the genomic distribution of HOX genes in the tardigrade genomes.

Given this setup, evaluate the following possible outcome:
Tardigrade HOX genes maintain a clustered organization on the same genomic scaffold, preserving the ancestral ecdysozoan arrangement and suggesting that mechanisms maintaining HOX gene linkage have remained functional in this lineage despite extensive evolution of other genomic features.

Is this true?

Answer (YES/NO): NO